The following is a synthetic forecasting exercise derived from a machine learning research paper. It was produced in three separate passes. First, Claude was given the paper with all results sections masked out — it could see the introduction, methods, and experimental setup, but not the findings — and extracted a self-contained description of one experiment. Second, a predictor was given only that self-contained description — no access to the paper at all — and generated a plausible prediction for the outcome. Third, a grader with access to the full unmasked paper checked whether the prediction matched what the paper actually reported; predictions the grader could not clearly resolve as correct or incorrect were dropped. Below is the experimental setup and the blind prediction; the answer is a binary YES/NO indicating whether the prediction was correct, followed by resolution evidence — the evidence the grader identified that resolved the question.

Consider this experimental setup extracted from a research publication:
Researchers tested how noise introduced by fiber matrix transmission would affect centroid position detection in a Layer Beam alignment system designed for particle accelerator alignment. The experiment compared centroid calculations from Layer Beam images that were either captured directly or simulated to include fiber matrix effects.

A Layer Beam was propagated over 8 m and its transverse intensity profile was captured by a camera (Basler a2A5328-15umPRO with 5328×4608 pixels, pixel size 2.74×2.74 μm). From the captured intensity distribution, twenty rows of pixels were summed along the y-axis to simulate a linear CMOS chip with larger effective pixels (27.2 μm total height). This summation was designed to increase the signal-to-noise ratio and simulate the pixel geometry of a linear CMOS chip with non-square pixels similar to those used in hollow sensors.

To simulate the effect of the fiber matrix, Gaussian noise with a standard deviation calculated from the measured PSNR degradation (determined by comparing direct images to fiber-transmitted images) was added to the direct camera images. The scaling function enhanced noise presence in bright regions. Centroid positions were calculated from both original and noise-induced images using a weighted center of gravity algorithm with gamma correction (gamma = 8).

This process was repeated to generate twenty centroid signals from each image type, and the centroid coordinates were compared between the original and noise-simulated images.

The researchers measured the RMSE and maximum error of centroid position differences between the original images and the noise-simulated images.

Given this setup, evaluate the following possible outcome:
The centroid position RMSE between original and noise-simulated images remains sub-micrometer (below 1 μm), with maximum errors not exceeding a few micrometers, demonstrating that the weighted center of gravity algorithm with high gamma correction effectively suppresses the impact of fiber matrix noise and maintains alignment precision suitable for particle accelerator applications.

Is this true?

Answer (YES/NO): NO